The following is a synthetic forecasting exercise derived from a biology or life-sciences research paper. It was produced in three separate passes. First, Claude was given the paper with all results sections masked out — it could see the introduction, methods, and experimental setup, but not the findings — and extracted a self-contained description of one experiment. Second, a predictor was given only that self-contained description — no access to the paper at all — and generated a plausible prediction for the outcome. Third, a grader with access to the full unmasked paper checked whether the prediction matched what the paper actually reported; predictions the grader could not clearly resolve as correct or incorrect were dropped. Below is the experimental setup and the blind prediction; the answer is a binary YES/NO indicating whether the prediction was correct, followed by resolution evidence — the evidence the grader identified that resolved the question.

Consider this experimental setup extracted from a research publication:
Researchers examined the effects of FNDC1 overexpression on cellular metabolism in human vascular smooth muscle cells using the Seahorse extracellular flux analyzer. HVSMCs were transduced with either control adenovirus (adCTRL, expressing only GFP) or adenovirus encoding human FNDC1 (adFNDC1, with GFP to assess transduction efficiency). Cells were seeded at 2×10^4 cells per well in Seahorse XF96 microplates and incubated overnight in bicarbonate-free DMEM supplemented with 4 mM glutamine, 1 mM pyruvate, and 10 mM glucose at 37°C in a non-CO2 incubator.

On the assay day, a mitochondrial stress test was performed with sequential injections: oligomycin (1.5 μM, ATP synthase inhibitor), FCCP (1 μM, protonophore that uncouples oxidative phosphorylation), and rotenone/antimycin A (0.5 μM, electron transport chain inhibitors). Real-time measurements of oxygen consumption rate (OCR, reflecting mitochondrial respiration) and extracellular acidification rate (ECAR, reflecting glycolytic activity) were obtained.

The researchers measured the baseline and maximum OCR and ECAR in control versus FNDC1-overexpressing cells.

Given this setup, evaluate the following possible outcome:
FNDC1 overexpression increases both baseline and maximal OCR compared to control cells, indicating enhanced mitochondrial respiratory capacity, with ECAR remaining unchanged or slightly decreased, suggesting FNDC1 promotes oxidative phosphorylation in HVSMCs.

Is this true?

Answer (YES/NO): NO